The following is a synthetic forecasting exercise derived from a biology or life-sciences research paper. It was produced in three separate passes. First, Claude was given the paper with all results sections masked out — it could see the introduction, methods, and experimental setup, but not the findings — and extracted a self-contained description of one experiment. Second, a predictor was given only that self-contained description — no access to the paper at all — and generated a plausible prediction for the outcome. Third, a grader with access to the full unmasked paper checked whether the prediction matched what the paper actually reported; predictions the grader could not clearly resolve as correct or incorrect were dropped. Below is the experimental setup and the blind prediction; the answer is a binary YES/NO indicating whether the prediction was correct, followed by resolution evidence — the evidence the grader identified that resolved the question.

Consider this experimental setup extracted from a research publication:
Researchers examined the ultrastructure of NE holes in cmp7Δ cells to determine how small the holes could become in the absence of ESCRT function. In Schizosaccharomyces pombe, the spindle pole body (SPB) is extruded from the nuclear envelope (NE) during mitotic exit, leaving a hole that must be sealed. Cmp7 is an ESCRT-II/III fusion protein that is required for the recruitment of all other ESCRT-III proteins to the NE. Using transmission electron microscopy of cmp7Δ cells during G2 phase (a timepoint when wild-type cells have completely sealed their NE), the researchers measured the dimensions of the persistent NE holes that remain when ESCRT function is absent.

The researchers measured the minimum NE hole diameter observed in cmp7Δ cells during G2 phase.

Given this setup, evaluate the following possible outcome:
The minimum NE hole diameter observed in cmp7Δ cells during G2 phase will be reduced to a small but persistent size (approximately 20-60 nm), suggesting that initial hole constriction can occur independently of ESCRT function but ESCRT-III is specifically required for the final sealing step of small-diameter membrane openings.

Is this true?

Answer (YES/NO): YES